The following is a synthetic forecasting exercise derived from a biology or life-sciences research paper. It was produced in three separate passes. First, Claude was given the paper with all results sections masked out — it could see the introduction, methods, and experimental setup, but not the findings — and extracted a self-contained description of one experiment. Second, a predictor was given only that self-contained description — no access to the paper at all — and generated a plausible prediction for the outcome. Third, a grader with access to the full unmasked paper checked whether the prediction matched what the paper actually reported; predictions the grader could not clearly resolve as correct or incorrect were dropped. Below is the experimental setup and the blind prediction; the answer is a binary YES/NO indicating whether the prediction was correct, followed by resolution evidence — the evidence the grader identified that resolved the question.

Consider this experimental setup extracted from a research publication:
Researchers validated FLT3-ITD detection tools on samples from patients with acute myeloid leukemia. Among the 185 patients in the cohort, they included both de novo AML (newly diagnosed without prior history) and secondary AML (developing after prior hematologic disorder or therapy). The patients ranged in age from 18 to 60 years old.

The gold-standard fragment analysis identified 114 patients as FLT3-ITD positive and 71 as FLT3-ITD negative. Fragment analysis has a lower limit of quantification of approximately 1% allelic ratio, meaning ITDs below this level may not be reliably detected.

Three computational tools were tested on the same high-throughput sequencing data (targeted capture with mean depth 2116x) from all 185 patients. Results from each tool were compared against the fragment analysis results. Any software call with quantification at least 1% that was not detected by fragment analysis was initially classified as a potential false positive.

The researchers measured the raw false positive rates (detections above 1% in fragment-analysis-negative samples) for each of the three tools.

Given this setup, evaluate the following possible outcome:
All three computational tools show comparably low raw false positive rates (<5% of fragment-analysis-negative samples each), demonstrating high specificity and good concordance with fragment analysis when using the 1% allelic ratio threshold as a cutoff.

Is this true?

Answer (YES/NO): YES